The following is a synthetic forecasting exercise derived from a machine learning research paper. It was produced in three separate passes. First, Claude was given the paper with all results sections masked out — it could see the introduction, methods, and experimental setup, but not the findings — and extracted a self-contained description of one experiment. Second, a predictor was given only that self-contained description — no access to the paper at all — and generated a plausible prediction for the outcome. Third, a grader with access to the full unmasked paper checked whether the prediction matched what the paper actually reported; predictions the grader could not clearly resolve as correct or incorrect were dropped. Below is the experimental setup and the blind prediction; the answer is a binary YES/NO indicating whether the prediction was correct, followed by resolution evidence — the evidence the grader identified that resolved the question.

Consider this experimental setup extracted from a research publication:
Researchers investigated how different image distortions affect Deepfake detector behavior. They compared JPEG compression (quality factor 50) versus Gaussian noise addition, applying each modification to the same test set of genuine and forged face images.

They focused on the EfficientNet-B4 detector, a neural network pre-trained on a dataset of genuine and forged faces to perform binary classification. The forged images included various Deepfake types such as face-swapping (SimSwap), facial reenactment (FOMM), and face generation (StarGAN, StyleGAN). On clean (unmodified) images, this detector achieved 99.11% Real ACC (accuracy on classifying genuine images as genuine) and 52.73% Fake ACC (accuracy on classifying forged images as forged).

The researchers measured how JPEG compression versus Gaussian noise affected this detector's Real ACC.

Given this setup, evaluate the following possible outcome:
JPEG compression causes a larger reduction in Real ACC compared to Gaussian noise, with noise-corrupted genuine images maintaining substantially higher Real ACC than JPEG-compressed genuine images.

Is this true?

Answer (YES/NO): YES